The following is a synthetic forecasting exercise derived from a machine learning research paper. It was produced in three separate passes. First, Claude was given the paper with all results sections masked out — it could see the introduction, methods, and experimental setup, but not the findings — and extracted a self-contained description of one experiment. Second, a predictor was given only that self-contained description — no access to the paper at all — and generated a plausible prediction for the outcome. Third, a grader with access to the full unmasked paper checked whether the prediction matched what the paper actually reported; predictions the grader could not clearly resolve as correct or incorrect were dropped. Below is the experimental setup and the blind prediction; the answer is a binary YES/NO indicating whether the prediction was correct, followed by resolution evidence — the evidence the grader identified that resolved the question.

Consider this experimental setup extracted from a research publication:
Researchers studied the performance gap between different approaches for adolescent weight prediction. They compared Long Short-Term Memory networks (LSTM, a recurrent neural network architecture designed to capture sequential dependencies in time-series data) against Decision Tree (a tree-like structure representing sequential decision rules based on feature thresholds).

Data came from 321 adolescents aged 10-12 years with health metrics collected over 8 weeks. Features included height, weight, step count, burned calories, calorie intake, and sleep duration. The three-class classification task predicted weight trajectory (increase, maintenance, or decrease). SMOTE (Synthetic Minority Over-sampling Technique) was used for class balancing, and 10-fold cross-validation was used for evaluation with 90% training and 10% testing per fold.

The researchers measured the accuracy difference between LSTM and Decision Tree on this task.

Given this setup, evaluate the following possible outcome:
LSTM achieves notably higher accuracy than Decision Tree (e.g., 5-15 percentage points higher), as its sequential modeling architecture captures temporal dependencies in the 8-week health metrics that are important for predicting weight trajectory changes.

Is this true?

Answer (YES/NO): NO